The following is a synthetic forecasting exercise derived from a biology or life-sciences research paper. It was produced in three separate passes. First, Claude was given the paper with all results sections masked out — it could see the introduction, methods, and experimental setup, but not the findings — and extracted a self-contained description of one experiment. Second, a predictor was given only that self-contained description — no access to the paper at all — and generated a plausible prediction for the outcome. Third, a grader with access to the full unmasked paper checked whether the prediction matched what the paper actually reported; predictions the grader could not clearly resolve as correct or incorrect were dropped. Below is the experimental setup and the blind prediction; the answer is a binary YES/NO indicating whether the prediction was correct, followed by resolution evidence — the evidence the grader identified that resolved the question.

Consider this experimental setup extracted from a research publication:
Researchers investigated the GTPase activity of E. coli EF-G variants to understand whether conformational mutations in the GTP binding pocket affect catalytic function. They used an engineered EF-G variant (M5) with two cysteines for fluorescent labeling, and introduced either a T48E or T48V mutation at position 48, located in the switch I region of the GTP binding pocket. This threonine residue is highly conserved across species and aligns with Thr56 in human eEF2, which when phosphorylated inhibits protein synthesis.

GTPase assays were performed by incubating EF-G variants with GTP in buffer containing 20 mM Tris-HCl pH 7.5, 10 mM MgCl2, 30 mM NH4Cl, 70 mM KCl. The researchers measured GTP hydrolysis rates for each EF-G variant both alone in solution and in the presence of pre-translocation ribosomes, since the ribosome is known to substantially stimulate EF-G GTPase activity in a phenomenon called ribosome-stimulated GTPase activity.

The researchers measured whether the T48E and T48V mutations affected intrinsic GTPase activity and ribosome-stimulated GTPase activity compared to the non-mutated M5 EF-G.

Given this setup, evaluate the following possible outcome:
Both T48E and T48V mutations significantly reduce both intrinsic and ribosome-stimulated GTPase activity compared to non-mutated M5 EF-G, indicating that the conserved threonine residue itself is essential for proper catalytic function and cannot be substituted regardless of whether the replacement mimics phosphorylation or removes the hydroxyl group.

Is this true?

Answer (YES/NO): NO